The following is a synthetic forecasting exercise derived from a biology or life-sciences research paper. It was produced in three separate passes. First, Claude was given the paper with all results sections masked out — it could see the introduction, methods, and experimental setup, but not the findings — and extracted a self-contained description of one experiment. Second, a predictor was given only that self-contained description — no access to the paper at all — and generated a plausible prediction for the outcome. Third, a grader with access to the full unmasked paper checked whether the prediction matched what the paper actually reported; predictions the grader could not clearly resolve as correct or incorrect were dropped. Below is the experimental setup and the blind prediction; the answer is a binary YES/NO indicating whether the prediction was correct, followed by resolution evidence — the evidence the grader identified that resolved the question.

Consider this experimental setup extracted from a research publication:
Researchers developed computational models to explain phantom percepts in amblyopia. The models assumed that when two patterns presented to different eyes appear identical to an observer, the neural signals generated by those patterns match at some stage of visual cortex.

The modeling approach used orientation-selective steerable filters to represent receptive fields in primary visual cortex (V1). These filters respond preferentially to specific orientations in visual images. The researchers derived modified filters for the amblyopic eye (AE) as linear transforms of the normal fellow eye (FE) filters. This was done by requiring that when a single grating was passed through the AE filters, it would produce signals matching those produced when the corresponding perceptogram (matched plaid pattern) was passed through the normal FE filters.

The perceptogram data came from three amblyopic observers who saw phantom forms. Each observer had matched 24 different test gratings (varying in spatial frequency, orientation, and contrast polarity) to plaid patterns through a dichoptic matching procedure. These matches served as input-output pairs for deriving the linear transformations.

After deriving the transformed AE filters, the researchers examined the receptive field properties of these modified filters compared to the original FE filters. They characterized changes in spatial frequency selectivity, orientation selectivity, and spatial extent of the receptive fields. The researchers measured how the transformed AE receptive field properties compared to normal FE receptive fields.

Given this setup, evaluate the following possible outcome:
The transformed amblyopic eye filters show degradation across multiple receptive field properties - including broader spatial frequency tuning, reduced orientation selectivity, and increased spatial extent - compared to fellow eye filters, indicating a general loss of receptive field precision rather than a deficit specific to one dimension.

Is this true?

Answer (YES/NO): NO